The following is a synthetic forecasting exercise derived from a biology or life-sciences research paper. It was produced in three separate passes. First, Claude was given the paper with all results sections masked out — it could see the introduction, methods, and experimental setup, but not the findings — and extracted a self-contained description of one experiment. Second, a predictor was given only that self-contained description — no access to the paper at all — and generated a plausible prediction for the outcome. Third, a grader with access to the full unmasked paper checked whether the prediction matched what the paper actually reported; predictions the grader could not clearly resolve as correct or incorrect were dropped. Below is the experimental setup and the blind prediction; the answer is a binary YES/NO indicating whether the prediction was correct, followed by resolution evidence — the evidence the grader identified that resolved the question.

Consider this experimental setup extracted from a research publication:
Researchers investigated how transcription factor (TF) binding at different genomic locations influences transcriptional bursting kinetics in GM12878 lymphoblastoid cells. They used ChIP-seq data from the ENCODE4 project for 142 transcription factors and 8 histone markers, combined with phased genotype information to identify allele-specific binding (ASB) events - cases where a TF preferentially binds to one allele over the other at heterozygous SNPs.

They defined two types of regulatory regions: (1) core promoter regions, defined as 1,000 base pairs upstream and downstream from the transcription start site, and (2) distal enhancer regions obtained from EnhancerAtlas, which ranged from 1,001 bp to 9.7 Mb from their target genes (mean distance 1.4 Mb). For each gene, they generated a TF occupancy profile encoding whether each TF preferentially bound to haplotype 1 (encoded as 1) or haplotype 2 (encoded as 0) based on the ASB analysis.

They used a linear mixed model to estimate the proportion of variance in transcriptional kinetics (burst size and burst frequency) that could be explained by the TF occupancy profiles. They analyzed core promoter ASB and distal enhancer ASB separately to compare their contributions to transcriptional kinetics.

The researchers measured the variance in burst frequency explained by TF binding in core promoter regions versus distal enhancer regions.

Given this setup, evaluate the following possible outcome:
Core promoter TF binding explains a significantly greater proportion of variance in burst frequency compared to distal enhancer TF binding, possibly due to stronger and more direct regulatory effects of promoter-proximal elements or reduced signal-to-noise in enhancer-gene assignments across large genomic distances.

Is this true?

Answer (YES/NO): YES